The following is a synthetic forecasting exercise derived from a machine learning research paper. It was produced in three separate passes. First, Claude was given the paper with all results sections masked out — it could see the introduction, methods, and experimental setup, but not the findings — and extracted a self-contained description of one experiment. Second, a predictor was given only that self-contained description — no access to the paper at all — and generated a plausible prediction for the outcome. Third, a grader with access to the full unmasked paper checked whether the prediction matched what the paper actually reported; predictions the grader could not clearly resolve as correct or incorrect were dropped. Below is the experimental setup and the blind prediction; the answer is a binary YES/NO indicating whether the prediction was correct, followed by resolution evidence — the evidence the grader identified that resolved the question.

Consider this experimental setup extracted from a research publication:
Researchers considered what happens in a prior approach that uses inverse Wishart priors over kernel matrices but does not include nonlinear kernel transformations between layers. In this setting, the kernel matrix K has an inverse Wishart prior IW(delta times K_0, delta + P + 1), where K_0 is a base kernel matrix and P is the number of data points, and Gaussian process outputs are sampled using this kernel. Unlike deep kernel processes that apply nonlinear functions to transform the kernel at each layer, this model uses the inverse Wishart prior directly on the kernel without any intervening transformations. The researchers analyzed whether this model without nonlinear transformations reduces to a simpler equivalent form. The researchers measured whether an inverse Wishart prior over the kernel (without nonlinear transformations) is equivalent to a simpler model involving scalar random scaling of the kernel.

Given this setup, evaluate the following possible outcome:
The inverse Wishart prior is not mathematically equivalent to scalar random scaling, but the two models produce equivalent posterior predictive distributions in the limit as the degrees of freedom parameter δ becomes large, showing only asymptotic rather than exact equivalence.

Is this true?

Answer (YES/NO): NO